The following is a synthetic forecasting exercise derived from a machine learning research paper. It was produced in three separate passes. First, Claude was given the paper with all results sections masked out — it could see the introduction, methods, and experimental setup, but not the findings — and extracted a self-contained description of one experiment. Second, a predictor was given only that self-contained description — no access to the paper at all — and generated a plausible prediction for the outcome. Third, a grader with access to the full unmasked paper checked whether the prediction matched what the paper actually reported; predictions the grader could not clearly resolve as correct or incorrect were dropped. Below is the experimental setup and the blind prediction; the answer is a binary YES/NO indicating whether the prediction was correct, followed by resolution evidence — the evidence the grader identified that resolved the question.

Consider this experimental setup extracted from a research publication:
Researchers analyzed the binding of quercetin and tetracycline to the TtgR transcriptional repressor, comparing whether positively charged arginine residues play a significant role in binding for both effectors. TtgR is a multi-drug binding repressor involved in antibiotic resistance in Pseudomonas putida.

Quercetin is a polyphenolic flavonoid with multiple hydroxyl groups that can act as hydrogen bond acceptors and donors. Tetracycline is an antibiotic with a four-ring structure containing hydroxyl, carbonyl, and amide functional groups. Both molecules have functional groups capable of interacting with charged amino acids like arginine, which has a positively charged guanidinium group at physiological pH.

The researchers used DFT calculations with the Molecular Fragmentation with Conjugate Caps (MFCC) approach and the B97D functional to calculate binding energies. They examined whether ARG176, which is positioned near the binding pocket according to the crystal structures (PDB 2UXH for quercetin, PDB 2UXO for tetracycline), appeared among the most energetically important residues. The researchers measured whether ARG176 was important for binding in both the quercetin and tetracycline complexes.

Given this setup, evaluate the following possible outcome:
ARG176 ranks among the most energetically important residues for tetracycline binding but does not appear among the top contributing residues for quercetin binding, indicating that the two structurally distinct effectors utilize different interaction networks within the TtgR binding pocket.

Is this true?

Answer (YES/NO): NO